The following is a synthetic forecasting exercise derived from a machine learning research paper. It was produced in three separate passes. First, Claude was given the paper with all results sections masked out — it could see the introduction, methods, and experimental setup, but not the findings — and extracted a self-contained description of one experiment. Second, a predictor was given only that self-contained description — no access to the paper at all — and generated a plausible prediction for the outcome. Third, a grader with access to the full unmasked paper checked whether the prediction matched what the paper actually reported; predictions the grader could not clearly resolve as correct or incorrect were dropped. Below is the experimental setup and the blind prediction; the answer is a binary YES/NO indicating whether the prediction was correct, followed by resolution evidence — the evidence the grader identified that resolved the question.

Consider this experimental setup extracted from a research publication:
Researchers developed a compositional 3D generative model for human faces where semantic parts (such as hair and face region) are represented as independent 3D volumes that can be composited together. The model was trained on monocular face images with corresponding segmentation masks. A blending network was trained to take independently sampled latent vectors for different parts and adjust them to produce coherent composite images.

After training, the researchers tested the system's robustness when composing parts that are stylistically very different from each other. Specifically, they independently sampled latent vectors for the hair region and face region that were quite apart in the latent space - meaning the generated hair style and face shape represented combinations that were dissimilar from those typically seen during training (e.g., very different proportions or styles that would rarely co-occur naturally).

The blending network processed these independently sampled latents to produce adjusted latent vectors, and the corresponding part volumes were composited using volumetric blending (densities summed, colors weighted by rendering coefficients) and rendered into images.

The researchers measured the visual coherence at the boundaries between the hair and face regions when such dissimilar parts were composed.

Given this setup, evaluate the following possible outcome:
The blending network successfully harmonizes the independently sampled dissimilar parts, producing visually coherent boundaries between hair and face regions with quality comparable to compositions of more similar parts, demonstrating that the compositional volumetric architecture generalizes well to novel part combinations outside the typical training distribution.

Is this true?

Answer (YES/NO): NO